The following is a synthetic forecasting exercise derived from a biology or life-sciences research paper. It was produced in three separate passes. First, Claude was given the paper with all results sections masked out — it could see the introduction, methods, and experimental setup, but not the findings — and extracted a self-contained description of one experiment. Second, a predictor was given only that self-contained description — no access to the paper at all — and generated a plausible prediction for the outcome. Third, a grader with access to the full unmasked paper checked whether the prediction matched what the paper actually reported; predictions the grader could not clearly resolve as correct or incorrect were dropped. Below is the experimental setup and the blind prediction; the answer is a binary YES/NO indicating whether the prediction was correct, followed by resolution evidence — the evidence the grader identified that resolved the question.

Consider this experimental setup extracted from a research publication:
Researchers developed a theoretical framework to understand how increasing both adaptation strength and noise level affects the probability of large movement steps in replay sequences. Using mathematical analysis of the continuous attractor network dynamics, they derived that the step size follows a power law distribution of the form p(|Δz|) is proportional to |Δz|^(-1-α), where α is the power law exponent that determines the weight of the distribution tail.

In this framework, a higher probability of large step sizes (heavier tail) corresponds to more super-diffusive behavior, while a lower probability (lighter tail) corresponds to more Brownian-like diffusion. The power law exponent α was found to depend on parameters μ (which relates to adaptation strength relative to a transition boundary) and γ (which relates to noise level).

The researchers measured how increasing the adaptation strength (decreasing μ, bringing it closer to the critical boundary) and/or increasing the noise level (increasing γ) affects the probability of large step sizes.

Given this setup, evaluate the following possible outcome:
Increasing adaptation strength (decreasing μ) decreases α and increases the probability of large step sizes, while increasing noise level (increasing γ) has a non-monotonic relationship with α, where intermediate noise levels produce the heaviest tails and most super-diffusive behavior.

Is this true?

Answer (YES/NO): NO